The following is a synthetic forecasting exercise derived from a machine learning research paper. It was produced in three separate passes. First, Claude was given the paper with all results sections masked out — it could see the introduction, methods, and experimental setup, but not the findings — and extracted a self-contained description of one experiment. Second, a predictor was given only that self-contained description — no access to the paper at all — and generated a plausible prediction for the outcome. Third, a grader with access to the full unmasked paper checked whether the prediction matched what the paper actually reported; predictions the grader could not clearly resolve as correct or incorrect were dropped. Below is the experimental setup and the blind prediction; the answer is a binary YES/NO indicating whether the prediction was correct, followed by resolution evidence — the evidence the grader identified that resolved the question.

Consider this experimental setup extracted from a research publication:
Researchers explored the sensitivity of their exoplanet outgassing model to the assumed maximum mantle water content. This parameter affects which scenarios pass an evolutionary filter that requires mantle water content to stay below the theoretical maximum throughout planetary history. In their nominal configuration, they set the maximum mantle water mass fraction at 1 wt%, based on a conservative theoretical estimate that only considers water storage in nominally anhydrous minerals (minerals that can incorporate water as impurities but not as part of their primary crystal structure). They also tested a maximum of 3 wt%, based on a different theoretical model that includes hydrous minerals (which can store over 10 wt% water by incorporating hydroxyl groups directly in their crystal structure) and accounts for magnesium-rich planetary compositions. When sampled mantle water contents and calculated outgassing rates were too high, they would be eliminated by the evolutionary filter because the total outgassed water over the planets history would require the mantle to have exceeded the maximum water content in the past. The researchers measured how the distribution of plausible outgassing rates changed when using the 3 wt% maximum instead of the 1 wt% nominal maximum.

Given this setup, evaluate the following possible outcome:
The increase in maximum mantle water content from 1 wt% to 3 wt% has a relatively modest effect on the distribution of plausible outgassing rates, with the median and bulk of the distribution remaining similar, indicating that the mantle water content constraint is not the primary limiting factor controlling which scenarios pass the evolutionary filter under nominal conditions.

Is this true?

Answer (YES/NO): NO